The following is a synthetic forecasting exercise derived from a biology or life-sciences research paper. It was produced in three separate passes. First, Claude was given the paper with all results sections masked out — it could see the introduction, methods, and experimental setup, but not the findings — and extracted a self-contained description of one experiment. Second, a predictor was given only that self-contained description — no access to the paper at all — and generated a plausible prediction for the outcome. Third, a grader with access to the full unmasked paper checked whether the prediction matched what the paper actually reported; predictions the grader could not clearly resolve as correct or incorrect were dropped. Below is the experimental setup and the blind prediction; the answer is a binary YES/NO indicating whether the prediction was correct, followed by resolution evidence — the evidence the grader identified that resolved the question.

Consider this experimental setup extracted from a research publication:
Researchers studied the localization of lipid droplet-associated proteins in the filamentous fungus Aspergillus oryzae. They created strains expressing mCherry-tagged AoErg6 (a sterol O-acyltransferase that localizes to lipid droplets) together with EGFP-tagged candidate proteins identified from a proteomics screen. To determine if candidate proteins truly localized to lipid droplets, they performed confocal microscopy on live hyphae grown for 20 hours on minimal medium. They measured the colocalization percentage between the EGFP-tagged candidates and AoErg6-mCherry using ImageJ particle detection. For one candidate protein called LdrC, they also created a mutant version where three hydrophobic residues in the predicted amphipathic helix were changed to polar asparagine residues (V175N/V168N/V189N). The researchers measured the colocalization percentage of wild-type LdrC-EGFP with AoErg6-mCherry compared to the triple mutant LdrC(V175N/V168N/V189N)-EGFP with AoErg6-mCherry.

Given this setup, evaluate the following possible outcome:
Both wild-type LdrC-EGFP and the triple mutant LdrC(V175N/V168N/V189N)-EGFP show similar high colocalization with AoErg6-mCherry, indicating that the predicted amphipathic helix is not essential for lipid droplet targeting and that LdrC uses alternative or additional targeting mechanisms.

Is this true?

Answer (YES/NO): NO